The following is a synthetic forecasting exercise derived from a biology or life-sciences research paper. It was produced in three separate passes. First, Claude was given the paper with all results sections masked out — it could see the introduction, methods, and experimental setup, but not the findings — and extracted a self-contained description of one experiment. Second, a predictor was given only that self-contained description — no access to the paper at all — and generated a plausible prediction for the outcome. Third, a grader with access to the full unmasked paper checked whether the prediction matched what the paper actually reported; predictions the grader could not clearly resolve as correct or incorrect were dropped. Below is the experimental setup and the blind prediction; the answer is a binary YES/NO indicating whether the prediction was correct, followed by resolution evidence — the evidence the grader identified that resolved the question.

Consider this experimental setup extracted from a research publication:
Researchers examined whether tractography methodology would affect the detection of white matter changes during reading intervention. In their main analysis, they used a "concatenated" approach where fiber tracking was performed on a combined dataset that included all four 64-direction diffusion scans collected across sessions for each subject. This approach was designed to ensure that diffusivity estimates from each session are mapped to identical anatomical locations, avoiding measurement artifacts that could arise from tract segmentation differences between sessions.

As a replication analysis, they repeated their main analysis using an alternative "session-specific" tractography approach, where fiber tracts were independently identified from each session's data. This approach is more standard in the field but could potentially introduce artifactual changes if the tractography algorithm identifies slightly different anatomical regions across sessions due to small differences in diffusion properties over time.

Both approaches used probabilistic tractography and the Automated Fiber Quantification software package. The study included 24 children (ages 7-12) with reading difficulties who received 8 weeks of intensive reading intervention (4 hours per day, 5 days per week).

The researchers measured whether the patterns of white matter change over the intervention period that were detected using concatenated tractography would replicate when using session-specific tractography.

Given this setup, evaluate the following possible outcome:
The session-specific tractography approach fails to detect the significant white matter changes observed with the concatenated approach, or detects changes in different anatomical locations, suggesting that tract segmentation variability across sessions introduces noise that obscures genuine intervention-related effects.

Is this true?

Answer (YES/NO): NO